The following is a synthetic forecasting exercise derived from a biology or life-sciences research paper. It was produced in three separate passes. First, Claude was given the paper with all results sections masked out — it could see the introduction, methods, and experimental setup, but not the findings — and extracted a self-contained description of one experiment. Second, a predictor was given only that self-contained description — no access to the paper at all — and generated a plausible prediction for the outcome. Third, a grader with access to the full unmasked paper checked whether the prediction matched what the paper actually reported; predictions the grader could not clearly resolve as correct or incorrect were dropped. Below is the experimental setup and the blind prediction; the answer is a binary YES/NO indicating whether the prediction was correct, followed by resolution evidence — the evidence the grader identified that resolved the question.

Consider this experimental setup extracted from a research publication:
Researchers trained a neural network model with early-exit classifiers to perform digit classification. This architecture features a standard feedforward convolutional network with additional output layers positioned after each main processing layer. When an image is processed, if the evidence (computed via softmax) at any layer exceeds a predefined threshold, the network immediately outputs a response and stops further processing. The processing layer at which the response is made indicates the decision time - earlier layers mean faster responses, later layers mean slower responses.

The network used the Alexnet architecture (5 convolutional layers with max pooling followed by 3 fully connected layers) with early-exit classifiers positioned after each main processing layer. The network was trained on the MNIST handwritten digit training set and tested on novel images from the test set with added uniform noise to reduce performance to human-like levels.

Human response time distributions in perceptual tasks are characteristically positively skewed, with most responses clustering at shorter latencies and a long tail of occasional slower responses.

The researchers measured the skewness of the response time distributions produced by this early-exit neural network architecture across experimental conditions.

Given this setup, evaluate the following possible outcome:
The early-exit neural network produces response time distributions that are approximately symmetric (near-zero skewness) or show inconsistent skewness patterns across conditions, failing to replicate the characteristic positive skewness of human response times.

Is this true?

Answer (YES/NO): NO